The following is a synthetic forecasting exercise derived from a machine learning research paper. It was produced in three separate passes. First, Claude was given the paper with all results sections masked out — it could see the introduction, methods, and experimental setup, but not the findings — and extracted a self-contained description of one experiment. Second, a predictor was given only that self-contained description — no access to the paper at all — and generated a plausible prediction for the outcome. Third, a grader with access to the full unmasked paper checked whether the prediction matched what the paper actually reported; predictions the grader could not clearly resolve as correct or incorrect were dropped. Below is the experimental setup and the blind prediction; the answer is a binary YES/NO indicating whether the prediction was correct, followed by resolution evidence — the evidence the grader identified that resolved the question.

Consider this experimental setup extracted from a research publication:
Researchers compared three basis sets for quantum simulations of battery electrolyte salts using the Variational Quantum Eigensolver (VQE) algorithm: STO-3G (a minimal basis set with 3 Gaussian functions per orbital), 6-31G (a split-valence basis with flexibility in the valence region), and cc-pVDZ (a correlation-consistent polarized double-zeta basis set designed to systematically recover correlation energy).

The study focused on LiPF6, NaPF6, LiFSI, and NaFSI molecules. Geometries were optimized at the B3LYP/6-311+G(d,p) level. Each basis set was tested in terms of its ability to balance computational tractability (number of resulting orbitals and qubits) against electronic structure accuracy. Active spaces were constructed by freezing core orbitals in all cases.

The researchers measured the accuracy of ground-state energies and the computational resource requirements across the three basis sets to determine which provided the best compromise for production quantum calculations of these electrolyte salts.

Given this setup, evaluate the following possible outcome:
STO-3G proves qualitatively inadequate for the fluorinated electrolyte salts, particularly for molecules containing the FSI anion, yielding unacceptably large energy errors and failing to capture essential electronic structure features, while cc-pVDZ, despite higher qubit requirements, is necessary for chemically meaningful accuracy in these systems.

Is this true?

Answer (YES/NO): NO